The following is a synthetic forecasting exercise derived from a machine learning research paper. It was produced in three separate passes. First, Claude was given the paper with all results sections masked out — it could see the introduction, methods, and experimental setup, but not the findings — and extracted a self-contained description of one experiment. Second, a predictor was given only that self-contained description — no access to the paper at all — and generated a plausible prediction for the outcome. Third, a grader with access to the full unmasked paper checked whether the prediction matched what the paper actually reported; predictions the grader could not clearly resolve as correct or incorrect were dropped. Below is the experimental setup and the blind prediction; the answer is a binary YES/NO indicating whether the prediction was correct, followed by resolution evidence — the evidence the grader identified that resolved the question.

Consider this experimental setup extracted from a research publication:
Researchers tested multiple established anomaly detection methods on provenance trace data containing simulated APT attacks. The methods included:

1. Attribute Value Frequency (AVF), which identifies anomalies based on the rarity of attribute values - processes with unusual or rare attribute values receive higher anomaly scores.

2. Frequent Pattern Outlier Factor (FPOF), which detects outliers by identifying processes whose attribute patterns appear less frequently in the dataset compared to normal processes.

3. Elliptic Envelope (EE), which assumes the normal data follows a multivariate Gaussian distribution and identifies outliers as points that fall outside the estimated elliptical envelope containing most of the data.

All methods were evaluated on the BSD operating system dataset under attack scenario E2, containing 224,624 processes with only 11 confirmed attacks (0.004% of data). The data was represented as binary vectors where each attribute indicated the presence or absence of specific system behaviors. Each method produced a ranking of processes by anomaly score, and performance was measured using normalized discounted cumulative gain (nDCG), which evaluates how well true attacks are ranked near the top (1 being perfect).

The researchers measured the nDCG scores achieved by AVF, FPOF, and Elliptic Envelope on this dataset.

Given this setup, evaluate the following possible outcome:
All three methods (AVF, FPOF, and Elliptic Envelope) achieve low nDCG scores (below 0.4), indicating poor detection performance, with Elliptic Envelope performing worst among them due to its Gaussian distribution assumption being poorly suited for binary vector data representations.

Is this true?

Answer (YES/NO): YES